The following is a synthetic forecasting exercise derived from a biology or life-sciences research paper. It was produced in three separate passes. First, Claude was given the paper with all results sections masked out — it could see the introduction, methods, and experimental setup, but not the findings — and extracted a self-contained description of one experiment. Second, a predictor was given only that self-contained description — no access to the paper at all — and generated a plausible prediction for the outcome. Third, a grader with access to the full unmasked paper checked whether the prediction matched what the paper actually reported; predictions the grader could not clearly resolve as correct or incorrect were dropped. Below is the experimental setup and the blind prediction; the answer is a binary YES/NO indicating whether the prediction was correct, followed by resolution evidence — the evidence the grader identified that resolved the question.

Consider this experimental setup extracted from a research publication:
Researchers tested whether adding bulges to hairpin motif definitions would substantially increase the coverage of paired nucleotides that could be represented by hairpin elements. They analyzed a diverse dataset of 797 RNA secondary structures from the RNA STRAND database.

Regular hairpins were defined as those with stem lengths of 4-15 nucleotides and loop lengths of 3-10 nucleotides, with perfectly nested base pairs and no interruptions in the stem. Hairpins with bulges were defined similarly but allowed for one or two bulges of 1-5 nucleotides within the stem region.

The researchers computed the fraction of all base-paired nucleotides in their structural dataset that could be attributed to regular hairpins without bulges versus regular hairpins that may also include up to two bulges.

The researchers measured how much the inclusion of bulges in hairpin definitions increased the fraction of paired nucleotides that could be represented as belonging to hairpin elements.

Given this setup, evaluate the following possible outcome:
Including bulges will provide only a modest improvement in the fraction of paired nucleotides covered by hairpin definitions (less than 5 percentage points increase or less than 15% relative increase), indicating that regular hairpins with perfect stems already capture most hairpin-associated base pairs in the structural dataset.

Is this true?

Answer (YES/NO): NO